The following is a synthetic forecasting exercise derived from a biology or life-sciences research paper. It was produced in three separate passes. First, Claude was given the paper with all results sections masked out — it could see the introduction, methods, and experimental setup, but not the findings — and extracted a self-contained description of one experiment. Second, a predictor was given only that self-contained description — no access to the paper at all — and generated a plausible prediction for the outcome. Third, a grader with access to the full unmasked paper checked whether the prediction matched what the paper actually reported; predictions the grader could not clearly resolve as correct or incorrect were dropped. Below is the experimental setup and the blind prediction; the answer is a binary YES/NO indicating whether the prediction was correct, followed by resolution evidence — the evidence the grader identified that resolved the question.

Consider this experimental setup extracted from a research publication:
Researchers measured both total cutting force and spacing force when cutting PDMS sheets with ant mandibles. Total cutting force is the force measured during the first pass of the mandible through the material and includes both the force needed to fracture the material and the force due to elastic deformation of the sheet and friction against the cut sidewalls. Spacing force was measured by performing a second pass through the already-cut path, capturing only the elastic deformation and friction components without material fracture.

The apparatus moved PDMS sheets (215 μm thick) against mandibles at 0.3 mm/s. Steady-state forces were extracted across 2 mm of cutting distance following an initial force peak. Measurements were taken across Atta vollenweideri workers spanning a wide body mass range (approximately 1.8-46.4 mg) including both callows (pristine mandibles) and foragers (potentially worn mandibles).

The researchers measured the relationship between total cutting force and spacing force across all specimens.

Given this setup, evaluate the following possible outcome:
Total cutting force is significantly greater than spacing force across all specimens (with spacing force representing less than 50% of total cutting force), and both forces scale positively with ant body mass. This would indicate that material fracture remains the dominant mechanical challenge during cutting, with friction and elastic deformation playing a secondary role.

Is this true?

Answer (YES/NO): NO